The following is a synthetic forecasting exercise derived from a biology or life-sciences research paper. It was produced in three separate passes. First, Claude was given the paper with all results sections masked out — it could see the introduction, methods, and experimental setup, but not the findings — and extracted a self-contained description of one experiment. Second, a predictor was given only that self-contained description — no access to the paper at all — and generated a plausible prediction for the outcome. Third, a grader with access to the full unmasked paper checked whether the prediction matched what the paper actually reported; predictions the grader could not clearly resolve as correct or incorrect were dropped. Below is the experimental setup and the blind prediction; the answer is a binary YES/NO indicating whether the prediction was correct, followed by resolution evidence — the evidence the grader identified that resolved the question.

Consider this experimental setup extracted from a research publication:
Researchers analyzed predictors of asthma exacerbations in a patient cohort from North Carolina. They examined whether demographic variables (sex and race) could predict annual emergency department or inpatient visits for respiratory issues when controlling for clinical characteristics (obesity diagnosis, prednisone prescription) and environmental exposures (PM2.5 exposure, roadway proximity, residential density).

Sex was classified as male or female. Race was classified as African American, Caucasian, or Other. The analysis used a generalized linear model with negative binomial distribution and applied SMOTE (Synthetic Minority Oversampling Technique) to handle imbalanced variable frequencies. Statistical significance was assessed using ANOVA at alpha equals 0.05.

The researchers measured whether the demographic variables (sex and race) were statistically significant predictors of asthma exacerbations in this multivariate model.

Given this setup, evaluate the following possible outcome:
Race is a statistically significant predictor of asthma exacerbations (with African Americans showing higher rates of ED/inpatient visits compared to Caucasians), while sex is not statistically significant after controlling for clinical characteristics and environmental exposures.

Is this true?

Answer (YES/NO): NO